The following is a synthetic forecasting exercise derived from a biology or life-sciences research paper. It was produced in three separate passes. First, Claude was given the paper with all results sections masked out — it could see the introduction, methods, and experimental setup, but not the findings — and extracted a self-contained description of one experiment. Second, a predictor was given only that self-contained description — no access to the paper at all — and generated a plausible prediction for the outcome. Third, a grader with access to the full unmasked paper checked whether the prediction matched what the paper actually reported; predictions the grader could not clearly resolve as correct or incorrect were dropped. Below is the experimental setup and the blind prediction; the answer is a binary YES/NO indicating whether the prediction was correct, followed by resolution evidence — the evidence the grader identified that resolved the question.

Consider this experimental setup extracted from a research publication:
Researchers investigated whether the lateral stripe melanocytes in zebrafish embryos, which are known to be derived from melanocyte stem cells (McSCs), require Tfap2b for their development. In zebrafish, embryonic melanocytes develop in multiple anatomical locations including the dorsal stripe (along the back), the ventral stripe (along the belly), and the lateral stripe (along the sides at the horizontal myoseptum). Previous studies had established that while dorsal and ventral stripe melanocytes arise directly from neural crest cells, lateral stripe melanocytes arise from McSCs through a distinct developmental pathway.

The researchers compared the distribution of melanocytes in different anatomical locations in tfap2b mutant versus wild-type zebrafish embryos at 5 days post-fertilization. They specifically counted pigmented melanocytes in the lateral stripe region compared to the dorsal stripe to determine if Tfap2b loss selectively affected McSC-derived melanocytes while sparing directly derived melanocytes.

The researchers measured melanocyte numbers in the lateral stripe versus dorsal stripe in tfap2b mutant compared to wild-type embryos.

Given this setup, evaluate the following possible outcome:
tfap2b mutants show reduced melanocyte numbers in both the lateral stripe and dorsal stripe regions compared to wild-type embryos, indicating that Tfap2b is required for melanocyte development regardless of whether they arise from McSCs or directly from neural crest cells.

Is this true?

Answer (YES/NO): NO